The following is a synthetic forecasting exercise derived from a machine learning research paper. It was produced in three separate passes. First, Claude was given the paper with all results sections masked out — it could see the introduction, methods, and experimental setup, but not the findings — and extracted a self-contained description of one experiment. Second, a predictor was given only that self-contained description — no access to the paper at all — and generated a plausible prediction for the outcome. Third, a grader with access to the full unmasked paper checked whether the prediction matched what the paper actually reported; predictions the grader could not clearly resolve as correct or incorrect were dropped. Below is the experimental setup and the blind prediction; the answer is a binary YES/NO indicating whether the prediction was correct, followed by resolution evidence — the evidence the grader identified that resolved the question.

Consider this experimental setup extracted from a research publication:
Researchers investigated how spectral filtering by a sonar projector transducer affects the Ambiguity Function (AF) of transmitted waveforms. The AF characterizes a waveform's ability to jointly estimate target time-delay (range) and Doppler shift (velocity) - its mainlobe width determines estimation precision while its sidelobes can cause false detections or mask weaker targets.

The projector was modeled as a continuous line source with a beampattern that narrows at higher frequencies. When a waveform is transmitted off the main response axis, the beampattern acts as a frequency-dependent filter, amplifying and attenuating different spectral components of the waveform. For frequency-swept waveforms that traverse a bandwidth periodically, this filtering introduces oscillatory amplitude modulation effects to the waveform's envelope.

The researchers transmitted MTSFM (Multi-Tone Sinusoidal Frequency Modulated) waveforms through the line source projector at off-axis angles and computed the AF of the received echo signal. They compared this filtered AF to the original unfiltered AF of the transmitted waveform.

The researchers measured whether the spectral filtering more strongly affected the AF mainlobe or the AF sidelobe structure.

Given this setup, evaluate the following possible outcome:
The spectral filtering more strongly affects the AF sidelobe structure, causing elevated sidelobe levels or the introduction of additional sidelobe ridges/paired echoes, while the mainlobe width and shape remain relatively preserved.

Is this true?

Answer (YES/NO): YES